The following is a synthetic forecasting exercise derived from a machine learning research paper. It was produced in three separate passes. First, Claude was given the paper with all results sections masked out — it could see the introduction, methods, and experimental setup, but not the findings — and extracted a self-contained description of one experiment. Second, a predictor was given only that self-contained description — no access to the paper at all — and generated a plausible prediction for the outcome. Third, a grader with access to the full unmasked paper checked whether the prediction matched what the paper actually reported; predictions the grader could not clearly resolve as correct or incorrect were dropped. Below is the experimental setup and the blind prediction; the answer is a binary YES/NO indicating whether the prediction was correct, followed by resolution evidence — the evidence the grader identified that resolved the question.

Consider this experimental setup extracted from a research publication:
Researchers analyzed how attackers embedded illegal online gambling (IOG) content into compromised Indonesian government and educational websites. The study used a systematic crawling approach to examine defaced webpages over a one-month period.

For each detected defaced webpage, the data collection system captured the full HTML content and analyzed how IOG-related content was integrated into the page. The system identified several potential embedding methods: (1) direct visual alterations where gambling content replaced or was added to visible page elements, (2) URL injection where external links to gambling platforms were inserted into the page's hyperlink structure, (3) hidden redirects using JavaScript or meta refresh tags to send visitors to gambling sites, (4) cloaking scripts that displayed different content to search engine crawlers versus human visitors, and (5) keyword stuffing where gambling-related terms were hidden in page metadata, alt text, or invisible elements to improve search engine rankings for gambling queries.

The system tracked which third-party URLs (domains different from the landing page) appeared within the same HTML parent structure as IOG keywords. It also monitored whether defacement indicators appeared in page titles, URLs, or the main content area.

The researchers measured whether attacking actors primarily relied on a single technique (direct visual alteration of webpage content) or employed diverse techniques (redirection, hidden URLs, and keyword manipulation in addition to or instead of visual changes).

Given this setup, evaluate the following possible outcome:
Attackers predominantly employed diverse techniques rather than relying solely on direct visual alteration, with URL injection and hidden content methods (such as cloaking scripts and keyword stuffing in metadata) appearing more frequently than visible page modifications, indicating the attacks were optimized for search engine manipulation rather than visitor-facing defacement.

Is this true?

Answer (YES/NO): YES